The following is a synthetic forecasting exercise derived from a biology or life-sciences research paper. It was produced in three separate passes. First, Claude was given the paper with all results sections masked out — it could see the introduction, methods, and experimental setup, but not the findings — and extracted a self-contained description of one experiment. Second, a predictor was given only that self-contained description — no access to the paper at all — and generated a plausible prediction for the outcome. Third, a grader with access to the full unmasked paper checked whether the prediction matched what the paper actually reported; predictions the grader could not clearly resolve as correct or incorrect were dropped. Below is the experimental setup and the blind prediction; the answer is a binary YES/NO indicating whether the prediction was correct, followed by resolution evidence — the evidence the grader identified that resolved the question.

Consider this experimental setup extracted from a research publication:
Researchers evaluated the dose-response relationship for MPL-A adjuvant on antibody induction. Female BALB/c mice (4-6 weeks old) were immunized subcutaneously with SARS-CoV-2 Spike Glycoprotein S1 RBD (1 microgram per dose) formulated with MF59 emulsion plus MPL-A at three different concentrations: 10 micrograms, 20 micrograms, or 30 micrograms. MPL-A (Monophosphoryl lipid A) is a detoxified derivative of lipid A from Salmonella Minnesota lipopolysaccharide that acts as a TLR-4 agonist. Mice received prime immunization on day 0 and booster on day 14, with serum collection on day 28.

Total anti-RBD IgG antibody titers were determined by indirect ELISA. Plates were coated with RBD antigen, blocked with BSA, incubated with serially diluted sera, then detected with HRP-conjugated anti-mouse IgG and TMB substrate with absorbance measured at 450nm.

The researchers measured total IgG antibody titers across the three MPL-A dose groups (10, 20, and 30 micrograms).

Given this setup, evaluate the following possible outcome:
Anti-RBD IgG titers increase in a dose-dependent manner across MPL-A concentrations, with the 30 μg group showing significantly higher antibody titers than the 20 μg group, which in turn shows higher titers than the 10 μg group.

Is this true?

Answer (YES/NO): NO